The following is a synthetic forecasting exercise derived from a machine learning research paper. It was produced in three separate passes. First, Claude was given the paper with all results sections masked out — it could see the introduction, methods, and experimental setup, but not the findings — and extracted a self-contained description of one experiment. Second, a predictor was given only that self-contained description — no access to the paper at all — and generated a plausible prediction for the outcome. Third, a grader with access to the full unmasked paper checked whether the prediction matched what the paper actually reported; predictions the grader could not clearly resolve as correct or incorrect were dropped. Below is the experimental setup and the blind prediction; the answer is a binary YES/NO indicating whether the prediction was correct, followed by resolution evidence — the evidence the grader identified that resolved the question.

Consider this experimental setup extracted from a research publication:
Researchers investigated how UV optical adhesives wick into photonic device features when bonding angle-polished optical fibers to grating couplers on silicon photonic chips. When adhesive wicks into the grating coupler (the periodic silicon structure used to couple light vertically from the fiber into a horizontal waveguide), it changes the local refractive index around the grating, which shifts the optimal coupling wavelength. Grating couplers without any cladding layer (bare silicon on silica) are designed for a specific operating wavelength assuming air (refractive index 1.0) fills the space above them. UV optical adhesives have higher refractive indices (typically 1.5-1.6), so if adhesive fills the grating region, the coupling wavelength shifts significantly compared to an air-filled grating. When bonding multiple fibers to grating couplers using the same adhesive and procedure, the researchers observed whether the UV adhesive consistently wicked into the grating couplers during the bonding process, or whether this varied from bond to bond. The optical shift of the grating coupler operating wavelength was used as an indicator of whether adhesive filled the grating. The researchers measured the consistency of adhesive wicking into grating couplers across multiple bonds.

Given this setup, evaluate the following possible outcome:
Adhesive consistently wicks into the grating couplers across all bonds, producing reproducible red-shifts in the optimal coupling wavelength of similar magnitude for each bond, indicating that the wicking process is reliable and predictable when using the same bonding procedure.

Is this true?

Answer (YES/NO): NO